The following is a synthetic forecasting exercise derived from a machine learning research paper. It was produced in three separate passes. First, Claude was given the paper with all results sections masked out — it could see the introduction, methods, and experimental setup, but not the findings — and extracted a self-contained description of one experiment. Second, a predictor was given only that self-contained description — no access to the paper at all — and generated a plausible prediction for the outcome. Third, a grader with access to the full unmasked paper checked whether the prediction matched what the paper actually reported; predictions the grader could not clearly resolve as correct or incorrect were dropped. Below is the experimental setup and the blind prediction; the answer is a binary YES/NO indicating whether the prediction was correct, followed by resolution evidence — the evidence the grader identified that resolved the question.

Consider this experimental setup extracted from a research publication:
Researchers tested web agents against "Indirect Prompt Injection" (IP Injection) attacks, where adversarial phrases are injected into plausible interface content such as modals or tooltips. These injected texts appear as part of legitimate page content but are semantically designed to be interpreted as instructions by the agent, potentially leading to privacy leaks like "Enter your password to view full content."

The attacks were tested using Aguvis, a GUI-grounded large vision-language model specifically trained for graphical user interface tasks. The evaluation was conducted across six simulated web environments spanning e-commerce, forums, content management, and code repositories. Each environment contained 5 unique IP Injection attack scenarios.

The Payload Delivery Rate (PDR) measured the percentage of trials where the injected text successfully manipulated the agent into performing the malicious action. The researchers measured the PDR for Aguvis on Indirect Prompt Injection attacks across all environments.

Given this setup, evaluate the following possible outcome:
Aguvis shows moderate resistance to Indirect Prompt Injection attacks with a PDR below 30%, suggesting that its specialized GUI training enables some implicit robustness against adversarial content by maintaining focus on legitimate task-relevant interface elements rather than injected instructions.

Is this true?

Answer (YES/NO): NO